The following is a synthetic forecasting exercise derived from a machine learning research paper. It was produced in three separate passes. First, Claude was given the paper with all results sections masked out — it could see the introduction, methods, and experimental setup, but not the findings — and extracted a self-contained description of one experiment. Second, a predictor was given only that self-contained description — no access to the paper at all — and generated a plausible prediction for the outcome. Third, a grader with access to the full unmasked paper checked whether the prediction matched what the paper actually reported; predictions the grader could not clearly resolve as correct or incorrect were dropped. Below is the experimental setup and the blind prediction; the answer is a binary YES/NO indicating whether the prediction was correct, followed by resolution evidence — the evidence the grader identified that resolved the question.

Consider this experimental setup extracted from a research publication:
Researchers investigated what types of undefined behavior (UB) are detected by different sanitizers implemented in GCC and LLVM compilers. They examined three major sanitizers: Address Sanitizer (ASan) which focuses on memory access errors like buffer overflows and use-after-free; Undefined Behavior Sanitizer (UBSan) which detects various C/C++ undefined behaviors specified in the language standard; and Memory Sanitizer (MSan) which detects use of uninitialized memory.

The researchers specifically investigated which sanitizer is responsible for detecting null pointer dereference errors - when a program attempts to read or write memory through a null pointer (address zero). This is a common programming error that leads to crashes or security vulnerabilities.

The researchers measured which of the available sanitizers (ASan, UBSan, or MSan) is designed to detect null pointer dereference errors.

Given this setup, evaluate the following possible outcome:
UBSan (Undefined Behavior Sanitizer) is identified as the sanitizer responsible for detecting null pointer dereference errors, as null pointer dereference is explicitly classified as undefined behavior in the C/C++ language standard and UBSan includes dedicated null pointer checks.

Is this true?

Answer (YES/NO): YES